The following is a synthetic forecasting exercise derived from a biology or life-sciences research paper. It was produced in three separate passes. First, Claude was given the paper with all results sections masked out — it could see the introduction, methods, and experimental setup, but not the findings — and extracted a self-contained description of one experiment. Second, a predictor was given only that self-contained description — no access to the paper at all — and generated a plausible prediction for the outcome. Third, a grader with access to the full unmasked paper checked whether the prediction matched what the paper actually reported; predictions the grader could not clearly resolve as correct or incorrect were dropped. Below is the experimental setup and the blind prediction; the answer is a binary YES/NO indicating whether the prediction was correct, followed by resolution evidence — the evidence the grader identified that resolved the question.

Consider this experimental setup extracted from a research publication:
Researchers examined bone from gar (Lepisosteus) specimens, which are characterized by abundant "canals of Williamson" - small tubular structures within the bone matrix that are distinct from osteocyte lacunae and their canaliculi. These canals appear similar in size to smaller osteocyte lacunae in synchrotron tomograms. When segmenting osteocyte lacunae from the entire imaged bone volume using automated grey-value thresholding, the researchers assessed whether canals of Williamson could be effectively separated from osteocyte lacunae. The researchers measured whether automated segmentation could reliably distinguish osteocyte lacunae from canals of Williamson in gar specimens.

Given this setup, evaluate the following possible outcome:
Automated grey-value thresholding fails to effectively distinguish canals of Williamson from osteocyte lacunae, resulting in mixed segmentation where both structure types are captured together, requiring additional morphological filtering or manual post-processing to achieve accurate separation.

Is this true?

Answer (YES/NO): YES